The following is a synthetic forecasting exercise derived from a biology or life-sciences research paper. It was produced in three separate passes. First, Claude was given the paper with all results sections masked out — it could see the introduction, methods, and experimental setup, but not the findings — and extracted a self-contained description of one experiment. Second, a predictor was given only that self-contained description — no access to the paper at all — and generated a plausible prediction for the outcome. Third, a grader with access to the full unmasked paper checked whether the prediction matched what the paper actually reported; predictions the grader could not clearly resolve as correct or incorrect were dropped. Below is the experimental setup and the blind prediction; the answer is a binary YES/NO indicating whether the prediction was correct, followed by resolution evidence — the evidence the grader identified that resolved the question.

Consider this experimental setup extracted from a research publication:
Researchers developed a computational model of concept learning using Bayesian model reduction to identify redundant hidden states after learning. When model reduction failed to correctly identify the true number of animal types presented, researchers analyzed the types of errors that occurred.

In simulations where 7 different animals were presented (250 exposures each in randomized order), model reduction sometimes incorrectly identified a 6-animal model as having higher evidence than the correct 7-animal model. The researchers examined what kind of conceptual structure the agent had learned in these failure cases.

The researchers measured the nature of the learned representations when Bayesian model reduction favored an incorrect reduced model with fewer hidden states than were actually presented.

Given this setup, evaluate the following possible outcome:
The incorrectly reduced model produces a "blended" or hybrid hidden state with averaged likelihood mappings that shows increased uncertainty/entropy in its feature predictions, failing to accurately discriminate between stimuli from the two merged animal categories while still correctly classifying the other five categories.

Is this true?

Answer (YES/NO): NO